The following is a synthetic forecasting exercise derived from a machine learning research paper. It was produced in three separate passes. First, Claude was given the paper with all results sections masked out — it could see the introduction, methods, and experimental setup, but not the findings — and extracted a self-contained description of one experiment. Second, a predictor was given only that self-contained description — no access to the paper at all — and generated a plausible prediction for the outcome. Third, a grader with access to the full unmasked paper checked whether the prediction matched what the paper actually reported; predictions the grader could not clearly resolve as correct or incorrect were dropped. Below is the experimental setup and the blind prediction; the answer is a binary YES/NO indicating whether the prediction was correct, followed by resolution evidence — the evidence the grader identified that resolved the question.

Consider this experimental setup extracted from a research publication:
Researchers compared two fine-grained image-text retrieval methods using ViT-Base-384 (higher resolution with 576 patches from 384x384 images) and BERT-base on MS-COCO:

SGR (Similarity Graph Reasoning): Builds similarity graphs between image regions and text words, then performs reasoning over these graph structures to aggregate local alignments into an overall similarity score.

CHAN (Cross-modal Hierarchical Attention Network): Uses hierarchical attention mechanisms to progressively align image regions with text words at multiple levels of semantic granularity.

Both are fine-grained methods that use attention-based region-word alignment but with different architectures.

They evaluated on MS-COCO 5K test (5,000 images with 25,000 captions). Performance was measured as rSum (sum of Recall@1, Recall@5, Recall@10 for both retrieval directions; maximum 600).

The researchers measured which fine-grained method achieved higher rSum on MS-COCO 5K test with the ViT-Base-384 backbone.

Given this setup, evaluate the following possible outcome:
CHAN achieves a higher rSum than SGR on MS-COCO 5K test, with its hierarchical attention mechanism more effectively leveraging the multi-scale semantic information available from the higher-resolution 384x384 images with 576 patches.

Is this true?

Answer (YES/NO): YES